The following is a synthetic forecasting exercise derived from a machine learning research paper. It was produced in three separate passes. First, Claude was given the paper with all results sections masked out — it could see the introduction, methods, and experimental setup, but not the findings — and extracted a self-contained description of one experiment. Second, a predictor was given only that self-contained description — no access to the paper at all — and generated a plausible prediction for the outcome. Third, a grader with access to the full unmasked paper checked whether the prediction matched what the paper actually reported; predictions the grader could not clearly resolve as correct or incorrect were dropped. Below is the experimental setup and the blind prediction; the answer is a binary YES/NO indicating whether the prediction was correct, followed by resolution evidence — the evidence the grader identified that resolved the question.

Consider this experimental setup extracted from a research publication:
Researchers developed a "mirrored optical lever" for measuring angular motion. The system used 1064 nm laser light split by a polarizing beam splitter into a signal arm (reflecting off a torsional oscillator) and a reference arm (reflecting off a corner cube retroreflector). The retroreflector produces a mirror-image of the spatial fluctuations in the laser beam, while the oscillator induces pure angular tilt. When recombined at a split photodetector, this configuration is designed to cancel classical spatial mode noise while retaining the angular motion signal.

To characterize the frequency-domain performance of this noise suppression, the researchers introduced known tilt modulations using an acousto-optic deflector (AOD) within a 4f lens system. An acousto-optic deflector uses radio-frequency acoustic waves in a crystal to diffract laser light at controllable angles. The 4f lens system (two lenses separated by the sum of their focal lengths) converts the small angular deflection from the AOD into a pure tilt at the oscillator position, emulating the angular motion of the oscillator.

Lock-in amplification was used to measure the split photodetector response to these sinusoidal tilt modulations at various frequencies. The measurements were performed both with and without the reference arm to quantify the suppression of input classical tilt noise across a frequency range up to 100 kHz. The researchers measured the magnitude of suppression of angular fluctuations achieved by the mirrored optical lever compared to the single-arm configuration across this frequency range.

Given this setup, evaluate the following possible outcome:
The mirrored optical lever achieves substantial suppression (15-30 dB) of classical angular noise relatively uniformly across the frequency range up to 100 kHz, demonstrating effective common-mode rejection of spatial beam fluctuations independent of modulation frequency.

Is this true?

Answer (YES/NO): NO